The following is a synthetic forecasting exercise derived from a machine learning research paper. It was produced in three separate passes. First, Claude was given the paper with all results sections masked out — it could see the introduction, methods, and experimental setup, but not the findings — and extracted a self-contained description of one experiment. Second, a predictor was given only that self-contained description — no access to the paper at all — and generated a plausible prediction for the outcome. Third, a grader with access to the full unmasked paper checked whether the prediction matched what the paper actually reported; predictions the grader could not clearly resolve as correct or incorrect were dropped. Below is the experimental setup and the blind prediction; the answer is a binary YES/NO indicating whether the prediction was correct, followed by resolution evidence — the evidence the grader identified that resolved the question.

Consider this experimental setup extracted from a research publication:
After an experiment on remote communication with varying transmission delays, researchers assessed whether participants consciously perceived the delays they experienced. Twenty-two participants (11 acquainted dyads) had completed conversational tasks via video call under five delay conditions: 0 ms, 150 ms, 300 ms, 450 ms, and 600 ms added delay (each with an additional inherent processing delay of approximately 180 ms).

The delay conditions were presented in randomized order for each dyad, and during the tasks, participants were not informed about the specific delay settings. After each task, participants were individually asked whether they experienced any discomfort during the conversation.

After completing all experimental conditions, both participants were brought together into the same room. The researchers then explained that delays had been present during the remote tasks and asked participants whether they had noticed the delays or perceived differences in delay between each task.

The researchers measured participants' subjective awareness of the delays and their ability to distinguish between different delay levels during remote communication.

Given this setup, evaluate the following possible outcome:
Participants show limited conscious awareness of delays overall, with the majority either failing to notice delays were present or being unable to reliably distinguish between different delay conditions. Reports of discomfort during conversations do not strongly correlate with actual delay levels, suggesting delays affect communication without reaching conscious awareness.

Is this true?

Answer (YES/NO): NO